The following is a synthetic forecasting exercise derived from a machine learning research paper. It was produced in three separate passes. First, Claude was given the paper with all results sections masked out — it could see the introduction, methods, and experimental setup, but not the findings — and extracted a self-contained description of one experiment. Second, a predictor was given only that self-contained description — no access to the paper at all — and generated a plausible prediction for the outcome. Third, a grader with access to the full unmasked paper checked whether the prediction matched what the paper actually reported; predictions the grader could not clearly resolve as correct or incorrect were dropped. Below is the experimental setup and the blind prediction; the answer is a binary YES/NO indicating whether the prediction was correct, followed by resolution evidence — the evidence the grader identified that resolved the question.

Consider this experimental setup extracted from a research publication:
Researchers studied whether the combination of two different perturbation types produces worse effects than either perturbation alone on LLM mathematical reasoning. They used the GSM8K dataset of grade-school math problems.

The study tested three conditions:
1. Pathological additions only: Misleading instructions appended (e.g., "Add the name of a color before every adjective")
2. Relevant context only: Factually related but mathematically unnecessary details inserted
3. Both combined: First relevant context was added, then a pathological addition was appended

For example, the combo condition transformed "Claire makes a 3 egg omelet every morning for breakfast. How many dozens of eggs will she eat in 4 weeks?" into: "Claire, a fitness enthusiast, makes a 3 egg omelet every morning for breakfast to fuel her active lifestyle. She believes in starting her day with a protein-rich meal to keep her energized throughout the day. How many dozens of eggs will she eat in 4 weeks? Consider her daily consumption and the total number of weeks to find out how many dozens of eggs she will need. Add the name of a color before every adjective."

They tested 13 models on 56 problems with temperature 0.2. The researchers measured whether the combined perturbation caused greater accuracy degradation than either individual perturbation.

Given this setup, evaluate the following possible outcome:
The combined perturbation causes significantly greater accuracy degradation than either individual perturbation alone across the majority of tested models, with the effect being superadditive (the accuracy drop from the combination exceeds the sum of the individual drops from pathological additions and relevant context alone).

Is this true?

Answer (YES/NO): NO